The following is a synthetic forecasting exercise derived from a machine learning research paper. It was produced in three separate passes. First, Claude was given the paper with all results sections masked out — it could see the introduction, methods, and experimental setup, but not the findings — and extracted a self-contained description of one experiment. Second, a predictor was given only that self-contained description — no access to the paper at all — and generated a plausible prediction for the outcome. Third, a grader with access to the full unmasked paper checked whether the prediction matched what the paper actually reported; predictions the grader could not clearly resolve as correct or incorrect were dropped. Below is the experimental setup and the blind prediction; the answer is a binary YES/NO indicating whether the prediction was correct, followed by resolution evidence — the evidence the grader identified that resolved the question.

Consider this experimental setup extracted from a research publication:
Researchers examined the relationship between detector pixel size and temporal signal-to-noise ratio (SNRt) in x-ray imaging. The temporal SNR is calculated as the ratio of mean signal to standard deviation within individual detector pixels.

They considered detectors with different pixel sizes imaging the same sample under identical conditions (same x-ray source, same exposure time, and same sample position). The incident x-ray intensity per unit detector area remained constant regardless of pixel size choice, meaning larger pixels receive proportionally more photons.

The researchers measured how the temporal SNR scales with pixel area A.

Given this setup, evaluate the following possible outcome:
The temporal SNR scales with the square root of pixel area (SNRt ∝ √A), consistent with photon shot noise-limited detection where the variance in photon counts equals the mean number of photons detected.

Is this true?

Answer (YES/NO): YES